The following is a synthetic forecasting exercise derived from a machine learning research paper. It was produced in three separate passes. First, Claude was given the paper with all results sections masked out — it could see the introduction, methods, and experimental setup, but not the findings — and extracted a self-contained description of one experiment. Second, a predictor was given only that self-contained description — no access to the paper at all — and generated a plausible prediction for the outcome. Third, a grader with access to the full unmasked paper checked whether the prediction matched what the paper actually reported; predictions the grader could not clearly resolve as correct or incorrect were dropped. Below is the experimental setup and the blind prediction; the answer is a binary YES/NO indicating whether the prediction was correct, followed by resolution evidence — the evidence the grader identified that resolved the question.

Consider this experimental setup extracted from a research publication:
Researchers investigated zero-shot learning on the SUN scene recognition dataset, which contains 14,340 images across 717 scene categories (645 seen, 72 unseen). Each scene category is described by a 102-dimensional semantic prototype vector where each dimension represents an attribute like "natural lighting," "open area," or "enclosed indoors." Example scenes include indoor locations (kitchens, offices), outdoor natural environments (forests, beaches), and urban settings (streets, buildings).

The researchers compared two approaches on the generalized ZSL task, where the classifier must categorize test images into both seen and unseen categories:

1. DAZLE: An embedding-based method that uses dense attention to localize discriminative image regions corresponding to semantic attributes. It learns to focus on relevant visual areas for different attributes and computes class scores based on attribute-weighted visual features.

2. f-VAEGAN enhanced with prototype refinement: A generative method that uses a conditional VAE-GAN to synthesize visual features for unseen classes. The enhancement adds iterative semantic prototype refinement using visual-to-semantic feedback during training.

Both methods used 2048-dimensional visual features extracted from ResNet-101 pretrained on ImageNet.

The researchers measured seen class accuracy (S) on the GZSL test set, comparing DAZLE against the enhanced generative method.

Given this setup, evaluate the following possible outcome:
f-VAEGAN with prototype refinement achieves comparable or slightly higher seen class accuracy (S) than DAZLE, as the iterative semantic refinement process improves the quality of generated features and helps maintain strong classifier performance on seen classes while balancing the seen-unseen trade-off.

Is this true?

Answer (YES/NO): NO